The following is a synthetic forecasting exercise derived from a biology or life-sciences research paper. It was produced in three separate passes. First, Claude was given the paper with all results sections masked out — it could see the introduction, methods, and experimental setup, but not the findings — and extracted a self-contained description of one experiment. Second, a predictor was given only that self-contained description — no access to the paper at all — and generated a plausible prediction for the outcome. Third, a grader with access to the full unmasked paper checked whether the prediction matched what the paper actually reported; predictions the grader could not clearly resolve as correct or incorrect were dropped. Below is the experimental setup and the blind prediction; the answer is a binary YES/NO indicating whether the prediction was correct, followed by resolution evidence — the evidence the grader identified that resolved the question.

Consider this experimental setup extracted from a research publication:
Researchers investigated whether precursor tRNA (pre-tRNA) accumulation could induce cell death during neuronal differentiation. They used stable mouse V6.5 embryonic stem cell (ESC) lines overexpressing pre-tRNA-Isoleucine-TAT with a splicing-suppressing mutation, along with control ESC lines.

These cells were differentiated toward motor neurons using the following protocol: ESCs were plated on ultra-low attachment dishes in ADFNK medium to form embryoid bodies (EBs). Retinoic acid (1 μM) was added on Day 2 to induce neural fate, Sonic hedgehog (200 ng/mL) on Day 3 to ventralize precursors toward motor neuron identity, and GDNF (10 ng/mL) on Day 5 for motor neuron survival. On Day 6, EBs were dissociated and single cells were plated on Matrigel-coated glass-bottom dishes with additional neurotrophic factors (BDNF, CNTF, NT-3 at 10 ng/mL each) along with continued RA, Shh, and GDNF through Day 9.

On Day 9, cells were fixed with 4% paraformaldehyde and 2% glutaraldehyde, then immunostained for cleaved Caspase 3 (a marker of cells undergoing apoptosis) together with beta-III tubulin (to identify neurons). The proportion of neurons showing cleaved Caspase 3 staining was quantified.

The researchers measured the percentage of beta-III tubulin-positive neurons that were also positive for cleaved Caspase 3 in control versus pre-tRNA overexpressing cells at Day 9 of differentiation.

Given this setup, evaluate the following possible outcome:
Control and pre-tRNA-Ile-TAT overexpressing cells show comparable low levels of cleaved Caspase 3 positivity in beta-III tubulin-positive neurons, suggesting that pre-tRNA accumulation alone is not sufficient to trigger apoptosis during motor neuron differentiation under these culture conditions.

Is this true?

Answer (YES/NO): NO